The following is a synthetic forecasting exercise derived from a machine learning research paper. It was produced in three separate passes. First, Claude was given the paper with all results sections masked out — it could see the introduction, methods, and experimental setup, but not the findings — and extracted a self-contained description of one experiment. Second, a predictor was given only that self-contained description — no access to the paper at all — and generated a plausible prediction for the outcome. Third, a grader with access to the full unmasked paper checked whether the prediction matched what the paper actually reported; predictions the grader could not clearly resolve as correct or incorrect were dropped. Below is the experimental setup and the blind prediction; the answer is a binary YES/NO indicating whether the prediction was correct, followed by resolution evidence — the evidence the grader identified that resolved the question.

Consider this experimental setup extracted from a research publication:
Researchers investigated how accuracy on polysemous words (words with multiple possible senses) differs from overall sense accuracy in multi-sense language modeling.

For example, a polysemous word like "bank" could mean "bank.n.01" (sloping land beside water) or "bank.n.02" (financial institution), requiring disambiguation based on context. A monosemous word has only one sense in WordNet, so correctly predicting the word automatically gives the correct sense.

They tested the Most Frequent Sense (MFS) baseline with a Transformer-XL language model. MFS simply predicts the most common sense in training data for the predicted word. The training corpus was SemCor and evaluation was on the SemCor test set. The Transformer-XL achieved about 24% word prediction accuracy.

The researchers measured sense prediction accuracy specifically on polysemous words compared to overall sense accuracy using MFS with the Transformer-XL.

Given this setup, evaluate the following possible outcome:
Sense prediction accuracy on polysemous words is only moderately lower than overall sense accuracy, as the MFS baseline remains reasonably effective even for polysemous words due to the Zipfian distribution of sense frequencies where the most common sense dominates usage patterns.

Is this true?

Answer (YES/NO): NO